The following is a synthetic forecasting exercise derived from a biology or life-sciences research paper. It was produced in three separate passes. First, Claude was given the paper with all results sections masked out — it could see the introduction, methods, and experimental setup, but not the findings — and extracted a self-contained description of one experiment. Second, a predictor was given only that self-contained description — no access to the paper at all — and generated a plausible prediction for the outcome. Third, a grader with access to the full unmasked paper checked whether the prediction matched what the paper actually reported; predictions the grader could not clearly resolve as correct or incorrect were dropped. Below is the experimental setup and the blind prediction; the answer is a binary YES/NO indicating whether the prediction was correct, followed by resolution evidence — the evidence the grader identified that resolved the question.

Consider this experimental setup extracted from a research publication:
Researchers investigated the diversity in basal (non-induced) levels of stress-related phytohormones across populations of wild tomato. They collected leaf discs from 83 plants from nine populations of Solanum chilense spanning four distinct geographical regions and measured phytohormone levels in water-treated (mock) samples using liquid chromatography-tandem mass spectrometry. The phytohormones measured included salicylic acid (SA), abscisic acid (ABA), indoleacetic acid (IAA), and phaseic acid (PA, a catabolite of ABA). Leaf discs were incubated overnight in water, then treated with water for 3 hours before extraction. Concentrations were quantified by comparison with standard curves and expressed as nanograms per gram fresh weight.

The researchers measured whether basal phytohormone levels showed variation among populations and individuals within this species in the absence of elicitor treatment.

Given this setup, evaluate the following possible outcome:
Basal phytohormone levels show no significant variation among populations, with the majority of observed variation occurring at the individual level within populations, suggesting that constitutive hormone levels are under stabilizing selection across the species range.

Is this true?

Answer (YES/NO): NO